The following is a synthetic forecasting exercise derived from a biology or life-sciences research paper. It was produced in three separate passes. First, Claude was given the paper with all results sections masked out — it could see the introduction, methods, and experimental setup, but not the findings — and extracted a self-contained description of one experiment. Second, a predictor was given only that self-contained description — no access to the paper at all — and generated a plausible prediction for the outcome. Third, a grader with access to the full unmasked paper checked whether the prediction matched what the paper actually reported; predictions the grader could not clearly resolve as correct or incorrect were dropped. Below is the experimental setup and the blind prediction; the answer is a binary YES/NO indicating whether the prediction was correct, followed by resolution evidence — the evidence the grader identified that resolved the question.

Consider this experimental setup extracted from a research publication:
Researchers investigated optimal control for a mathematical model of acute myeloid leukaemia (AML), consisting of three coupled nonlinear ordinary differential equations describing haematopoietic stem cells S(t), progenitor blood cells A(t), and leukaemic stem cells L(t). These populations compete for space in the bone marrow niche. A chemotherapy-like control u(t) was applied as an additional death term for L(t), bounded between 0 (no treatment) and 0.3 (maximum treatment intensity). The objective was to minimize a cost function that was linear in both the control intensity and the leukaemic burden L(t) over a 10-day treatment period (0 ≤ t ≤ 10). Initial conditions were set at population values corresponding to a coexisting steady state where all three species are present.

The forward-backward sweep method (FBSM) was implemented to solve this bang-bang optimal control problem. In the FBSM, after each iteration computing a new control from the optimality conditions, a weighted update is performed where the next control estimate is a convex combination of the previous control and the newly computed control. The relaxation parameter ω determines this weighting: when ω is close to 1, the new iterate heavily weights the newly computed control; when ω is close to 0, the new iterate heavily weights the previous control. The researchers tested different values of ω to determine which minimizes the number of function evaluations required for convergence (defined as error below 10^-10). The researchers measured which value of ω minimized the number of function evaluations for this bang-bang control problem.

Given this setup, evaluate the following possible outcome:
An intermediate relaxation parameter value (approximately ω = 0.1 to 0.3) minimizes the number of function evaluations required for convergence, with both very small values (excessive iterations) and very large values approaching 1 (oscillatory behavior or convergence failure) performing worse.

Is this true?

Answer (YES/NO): NO